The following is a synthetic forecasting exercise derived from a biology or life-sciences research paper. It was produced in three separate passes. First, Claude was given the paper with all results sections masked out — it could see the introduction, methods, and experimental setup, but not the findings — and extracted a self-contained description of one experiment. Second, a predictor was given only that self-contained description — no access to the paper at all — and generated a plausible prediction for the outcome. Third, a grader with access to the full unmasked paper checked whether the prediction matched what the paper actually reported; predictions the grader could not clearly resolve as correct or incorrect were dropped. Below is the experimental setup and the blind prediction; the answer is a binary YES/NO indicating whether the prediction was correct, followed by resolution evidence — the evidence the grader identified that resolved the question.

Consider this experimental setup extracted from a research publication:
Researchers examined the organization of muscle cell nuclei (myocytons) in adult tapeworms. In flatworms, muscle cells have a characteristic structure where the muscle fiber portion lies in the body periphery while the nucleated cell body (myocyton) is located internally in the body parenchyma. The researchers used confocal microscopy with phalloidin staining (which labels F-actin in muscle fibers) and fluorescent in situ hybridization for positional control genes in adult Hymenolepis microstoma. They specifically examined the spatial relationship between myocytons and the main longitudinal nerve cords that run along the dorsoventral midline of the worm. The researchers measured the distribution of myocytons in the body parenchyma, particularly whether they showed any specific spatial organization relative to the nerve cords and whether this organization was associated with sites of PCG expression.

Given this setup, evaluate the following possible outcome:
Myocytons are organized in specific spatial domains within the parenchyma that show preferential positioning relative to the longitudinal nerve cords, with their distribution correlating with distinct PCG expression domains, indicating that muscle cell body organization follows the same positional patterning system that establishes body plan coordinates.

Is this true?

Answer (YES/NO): YES